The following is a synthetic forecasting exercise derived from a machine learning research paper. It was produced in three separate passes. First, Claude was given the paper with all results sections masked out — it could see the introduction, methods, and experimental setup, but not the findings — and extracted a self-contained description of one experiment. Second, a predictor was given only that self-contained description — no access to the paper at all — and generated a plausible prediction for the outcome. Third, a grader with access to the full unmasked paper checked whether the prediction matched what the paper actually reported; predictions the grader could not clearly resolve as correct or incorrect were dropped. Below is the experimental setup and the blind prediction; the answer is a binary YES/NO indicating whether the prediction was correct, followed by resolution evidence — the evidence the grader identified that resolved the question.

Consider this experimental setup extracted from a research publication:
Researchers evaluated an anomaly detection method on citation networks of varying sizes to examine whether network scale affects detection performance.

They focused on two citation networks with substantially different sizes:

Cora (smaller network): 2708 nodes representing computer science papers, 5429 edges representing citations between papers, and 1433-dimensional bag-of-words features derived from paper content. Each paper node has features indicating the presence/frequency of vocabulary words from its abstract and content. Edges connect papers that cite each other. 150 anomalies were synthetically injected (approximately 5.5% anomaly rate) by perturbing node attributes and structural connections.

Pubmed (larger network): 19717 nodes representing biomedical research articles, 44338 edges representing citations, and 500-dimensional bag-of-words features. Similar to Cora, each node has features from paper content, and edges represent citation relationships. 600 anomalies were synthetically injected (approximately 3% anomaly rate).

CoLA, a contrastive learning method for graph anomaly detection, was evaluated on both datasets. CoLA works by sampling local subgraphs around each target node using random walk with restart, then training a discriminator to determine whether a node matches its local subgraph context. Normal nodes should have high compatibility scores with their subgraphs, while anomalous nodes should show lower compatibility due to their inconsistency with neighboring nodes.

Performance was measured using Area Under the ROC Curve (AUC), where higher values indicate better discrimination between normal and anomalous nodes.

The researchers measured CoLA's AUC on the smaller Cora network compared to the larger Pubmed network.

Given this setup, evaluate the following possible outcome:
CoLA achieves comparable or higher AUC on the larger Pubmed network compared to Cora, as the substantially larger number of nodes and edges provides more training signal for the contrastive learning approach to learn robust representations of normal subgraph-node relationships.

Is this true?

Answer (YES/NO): YES